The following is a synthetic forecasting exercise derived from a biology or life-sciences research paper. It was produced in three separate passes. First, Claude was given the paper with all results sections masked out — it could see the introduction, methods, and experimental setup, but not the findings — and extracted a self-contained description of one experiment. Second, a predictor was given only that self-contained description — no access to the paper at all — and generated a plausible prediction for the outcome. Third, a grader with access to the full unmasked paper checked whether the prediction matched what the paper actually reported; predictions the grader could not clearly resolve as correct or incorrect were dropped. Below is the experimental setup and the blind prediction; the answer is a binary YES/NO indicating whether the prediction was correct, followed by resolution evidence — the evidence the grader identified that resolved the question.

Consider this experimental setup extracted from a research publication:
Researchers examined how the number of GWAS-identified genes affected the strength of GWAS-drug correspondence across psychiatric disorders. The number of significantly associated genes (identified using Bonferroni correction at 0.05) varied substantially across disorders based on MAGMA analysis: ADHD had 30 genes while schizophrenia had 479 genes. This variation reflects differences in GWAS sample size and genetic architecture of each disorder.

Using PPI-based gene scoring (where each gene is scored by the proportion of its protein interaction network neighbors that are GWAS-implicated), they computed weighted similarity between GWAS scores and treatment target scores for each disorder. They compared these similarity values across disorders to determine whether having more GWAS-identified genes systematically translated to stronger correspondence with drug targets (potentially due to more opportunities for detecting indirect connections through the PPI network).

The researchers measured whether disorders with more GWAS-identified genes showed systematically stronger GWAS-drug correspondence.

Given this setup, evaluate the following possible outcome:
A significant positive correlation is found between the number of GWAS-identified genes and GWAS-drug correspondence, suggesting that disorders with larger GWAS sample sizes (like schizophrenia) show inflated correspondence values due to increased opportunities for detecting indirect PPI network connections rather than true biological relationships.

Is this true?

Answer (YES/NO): NO